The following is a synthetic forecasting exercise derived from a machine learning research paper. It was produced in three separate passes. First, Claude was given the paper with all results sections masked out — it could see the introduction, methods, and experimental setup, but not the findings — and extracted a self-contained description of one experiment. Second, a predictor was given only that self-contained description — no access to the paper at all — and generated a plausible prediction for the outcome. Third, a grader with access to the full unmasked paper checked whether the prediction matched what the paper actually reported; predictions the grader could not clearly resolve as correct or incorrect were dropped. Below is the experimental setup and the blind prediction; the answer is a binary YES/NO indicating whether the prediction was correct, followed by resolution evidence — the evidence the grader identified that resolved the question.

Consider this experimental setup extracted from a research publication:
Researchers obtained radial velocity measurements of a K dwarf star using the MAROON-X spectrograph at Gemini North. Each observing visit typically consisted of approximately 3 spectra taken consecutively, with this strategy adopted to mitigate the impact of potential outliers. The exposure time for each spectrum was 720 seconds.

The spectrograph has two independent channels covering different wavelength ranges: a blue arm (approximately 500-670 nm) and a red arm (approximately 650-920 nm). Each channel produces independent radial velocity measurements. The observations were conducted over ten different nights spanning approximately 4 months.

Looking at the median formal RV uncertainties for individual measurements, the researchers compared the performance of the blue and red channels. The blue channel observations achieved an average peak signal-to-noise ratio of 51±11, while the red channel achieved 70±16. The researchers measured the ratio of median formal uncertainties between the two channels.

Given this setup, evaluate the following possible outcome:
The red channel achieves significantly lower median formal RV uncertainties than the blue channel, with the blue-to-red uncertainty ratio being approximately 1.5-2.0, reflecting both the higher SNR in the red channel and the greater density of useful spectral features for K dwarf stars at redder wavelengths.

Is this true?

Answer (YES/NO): NO